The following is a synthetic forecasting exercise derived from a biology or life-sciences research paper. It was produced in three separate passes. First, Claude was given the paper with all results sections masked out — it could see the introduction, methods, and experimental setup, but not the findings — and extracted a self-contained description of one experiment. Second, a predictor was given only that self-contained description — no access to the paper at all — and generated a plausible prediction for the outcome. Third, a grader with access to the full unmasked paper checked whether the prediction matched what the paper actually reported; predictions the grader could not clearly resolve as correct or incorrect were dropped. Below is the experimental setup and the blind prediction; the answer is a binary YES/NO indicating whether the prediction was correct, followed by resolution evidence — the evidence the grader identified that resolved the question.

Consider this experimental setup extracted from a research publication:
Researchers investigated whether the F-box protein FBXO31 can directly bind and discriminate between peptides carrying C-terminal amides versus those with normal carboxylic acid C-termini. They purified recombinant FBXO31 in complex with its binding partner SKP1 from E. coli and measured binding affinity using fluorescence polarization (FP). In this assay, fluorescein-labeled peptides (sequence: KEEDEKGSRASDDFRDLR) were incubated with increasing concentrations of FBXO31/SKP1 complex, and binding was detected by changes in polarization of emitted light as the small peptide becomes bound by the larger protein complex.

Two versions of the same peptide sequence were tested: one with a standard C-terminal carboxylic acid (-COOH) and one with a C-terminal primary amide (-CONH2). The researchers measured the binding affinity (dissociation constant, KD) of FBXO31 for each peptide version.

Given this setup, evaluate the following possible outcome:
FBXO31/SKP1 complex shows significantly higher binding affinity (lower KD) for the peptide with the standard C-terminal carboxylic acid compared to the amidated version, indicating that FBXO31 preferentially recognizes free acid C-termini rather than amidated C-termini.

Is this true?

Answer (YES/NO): NO